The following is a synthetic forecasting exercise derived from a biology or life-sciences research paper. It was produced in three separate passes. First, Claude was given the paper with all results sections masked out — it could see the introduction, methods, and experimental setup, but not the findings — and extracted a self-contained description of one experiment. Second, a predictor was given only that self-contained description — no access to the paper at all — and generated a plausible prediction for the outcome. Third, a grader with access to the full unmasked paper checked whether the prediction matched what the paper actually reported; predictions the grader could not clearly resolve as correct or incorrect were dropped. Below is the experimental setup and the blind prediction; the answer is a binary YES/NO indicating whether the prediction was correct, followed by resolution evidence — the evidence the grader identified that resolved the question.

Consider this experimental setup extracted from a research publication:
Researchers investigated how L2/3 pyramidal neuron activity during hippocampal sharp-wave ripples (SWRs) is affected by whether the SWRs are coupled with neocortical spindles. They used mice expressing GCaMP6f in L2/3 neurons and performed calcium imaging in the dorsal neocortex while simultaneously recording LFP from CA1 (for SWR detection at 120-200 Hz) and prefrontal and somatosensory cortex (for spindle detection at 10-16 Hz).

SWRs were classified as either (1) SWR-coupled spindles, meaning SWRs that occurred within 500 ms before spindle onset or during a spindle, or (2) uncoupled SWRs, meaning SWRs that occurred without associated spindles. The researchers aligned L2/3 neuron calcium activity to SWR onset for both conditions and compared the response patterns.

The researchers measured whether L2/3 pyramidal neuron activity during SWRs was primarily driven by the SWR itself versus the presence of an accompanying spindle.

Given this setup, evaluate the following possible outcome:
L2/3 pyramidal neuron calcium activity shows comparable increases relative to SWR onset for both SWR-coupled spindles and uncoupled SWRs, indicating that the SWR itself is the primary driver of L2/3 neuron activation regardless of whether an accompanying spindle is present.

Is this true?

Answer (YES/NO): NO